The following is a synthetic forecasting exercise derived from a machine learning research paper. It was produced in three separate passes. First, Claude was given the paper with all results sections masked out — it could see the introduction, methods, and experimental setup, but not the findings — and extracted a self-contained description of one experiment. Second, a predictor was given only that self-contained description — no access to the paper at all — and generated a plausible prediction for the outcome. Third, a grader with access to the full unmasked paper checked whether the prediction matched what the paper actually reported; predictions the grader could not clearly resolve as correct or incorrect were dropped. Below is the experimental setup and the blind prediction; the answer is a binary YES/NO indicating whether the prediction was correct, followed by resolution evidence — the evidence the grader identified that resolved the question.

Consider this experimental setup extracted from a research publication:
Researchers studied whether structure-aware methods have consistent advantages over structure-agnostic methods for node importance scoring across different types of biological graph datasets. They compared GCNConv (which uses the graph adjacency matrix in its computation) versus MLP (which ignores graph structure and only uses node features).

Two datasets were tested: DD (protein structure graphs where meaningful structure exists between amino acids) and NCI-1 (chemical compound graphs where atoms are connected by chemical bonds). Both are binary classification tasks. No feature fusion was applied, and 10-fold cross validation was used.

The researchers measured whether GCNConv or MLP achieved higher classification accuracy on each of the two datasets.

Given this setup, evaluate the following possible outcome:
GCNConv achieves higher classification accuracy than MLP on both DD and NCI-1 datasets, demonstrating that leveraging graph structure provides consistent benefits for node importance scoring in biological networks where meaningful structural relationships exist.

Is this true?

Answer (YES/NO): NO